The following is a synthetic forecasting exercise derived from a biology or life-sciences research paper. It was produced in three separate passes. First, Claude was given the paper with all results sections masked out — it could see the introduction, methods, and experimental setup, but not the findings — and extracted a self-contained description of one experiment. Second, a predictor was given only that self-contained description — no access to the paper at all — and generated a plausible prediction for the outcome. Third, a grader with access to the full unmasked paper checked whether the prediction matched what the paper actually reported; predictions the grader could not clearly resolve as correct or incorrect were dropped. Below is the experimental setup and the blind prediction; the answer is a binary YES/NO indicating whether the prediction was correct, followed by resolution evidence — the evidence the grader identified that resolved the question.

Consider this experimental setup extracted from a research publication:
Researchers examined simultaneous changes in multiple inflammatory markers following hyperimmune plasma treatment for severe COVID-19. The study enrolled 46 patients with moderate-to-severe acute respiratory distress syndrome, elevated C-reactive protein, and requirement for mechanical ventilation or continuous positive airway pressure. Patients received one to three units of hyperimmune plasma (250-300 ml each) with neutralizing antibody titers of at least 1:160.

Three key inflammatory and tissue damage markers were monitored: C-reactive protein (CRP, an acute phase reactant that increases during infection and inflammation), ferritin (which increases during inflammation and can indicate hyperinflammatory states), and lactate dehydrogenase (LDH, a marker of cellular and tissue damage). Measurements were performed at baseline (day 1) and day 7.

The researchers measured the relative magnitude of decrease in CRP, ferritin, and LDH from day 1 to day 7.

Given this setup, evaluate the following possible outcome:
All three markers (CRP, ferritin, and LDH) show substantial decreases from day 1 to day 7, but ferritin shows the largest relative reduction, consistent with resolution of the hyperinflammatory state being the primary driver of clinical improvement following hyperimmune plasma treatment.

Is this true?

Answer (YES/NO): NO